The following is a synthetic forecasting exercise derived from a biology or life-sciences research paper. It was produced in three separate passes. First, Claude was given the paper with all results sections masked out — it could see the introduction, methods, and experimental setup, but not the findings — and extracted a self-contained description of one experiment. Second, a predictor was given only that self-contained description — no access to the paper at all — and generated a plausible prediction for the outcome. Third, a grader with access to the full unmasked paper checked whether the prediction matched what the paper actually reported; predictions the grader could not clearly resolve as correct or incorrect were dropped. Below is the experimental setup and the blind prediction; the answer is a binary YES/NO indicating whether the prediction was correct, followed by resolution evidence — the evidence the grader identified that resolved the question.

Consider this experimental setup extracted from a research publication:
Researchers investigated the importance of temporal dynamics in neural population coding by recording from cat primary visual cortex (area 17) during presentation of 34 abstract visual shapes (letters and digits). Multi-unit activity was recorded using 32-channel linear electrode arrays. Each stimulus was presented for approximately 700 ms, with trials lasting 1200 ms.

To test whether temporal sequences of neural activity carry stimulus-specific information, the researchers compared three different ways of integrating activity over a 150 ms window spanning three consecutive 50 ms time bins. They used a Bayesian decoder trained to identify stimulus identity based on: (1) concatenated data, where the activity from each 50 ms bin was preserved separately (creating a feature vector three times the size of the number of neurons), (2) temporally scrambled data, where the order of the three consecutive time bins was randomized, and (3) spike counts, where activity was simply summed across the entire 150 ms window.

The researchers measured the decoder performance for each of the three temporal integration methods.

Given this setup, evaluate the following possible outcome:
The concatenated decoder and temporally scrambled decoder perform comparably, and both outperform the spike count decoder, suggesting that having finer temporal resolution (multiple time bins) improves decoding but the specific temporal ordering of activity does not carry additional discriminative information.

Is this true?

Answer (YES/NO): NO